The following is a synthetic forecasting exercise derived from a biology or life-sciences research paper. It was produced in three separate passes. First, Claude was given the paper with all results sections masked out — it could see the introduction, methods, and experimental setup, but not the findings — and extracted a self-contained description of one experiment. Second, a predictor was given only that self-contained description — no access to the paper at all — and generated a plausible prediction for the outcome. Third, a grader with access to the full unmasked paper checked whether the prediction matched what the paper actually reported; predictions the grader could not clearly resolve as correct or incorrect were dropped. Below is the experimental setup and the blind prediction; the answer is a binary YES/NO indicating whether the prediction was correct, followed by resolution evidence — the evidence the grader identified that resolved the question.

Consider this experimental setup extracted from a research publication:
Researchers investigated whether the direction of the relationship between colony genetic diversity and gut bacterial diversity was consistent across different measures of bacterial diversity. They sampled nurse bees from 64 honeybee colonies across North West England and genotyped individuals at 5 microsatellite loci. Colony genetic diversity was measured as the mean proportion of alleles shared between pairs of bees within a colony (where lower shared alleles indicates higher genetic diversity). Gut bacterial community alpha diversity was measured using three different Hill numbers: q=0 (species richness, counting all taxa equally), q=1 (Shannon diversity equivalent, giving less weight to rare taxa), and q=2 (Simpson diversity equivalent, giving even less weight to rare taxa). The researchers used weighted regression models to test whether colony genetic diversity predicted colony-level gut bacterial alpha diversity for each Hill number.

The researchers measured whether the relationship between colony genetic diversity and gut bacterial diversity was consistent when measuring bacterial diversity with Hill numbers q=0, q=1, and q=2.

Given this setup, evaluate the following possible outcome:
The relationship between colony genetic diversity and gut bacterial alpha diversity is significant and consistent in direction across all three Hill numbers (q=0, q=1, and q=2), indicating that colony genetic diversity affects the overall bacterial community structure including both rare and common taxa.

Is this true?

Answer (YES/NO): NO